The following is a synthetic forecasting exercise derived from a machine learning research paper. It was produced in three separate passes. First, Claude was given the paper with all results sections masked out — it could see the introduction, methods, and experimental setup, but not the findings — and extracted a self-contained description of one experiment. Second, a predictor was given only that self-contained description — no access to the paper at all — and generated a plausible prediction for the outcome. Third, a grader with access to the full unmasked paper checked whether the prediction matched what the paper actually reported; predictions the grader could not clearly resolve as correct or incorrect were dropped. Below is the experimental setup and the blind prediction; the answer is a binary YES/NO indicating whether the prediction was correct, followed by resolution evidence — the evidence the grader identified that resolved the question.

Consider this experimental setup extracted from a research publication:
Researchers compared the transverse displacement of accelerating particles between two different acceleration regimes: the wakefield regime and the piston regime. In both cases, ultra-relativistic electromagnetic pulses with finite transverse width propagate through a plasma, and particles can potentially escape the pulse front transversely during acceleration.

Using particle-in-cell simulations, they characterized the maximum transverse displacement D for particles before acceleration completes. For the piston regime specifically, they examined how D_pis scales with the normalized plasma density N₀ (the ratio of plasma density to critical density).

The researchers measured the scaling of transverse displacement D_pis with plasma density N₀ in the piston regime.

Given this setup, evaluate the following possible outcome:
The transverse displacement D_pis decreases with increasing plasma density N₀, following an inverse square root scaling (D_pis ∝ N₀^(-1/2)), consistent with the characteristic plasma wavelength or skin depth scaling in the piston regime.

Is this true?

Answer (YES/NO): YES